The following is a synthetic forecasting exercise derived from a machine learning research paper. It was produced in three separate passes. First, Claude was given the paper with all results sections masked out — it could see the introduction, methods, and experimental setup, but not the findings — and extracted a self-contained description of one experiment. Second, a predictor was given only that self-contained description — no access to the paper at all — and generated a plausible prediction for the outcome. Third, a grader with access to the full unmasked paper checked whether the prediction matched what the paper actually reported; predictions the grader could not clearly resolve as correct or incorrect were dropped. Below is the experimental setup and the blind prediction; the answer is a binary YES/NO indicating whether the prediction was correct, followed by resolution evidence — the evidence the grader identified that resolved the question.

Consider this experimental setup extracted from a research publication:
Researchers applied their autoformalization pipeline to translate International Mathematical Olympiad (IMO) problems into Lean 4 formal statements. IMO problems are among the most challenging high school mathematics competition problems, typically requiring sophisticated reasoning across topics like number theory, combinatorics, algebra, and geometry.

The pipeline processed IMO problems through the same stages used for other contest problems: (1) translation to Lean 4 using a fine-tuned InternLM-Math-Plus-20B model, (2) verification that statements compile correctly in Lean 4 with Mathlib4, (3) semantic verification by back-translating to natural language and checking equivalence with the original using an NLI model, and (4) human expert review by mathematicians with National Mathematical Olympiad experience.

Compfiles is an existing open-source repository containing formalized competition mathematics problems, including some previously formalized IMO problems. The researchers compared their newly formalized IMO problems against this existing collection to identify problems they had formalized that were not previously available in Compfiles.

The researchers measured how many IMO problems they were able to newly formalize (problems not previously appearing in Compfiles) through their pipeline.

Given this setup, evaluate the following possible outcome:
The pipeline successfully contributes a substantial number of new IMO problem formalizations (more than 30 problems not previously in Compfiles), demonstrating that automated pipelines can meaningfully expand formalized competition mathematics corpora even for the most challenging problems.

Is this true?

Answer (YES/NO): NO